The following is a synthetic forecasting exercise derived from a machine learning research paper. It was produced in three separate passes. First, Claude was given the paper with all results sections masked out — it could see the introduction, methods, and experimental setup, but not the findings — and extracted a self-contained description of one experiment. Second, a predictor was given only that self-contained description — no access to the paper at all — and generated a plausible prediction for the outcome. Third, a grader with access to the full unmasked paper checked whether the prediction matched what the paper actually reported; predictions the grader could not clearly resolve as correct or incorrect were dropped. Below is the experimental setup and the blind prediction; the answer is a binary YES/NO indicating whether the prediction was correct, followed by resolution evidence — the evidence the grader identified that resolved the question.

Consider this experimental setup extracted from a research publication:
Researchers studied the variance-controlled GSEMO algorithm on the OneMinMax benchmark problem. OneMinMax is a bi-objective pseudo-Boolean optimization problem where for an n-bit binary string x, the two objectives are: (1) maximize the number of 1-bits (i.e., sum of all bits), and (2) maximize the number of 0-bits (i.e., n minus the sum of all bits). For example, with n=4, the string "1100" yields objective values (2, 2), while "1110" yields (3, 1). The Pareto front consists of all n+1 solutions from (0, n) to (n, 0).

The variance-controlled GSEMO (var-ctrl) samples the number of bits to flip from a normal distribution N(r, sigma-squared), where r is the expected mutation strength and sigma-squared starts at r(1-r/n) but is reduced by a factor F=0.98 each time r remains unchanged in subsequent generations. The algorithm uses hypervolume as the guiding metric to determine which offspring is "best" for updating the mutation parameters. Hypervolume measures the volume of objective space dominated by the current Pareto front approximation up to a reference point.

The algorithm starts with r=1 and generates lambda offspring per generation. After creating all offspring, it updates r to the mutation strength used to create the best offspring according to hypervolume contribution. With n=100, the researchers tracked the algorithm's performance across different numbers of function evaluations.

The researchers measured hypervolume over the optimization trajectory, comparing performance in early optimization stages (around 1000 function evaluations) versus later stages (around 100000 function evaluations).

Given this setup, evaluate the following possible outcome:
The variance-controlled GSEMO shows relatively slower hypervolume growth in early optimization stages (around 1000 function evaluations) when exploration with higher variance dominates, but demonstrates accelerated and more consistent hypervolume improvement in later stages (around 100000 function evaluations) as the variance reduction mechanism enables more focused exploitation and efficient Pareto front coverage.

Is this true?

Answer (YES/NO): NO